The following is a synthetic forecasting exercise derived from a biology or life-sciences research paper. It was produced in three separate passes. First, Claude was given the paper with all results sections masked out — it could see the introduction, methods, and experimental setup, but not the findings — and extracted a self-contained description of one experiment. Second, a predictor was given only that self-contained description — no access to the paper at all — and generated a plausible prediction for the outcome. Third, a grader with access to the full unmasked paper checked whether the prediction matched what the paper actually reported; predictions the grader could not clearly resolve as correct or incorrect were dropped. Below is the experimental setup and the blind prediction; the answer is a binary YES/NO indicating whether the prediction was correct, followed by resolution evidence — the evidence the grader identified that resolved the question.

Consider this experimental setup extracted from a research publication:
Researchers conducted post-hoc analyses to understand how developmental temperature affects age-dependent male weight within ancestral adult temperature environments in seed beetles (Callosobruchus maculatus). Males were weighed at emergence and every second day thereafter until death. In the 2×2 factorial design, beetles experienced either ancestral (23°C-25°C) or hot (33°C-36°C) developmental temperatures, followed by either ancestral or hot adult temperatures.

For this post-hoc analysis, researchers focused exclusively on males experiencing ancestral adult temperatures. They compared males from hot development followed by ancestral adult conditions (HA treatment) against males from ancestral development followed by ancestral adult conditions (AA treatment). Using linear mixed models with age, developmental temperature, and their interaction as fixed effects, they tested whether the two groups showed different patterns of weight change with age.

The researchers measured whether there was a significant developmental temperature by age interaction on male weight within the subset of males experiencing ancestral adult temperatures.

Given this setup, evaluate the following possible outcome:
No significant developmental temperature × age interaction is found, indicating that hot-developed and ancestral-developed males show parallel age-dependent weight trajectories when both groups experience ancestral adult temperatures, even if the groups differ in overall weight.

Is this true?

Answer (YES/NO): NO